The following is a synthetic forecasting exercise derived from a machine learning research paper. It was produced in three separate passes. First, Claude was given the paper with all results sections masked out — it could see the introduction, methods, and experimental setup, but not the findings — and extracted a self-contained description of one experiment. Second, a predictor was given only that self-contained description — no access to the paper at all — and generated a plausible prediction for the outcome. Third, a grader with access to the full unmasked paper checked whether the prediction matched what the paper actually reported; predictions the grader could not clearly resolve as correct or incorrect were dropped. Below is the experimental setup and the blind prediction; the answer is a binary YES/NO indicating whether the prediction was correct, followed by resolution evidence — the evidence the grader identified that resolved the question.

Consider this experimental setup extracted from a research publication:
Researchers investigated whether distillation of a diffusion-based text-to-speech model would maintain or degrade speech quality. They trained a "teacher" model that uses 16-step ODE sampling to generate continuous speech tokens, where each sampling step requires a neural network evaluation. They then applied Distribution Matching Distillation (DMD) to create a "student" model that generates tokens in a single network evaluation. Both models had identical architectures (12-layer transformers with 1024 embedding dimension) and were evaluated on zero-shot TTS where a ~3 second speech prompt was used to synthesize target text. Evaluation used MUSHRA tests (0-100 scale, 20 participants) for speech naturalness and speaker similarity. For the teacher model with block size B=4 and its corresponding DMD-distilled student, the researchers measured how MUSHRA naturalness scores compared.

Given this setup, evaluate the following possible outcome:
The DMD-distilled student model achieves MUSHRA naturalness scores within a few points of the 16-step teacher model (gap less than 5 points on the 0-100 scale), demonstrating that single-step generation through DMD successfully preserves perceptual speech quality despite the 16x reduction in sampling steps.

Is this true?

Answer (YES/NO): NO